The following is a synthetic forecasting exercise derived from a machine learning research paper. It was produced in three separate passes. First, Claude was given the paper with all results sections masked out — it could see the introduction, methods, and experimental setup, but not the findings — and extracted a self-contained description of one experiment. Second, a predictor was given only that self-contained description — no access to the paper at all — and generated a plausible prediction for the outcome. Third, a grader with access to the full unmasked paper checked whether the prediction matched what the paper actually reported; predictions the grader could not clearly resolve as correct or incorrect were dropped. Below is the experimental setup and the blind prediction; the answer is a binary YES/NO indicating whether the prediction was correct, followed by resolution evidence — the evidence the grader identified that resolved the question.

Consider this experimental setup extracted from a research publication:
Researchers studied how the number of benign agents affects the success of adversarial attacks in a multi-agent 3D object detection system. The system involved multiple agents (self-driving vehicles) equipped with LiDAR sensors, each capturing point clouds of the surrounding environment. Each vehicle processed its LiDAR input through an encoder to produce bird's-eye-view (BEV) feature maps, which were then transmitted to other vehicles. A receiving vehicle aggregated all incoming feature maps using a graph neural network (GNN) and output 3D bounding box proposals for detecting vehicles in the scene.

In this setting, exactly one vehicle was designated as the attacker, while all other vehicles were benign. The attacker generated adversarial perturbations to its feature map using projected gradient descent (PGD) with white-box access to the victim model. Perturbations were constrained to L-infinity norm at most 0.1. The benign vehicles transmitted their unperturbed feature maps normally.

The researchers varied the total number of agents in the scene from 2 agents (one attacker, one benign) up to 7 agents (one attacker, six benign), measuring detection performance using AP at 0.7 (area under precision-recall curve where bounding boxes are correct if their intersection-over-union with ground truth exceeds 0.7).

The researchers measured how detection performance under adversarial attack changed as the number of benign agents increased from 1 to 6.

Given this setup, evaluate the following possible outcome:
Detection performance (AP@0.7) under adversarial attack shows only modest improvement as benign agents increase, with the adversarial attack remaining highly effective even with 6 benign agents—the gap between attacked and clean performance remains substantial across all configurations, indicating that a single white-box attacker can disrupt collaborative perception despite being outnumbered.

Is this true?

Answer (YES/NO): NO